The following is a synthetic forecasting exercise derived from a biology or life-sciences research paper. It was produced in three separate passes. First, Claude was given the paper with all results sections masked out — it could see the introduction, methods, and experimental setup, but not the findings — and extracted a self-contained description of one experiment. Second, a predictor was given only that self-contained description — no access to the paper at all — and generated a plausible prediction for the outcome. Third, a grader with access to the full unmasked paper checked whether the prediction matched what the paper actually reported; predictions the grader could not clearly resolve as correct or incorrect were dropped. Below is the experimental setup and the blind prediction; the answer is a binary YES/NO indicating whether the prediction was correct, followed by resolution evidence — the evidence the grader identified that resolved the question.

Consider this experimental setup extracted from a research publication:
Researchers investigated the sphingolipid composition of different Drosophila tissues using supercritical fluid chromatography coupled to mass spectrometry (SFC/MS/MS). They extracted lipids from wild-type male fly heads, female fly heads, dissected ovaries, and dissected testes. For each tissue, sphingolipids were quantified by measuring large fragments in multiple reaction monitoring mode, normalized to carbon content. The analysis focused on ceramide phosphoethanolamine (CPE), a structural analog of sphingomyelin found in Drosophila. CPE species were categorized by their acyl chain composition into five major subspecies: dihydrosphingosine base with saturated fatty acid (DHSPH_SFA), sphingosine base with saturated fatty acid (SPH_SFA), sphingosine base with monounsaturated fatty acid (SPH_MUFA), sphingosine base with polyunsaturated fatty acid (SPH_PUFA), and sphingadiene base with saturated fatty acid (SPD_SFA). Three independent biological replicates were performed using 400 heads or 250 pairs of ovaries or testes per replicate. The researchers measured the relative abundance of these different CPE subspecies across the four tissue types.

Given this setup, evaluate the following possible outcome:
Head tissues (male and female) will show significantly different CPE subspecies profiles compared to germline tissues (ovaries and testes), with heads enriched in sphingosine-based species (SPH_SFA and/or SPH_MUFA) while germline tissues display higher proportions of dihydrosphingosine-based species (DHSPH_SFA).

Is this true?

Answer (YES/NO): NO